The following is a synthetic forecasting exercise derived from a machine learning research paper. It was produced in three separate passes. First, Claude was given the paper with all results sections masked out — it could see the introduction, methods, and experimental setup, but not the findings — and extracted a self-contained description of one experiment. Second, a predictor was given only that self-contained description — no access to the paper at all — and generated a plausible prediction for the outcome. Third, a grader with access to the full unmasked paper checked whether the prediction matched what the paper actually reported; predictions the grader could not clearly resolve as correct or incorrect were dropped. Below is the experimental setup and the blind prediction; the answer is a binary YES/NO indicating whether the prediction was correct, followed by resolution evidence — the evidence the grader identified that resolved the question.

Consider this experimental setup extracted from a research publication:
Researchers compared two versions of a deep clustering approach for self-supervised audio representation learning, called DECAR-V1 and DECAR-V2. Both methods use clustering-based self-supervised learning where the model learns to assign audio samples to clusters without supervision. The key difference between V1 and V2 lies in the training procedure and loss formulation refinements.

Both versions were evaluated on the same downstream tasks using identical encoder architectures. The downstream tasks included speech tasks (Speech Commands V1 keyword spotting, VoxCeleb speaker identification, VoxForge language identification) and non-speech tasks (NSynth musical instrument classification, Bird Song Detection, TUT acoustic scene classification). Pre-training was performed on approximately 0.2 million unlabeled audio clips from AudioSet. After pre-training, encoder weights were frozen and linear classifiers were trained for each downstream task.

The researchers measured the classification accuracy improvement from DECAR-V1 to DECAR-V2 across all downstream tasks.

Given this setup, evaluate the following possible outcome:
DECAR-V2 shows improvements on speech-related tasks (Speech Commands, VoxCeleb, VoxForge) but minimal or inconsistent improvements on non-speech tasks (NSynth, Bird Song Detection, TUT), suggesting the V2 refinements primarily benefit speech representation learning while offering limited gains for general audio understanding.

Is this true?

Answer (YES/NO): YES